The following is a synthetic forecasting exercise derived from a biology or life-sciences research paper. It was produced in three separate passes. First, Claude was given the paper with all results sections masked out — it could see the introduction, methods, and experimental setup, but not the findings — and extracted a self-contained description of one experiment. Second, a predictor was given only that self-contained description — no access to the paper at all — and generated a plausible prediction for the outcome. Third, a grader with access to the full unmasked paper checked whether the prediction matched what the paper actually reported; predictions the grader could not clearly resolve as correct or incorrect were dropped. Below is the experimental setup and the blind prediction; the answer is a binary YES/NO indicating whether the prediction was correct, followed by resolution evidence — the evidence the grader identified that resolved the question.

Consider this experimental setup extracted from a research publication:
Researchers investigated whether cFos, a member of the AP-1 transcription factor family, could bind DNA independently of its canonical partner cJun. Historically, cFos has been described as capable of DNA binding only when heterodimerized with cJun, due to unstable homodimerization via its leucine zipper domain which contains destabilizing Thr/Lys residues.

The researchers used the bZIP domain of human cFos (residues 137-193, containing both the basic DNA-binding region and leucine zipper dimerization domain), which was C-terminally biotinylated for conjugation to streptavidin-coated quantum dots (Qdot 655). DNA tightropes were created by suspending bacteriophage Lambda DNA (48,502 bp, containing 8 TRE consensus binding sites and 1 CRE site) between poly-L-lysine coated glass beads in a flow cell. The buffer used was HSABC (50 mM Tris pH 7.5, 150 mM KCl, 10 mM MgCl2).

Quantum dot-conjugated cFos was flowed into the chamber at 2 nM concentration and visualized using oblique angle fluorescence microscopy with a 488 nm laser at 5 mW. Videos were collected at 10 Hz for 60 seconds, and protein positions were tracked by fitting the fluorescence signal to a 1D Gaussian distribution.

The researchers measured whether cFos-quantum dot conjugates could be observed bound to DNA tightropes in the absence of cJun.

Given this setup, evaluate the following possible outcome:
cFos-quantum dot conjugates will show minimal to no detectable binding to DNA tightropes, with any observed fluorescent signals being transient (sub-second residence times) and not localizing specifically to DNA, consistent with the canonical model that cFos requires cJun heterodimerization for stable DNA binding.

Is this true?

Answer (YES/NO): NO